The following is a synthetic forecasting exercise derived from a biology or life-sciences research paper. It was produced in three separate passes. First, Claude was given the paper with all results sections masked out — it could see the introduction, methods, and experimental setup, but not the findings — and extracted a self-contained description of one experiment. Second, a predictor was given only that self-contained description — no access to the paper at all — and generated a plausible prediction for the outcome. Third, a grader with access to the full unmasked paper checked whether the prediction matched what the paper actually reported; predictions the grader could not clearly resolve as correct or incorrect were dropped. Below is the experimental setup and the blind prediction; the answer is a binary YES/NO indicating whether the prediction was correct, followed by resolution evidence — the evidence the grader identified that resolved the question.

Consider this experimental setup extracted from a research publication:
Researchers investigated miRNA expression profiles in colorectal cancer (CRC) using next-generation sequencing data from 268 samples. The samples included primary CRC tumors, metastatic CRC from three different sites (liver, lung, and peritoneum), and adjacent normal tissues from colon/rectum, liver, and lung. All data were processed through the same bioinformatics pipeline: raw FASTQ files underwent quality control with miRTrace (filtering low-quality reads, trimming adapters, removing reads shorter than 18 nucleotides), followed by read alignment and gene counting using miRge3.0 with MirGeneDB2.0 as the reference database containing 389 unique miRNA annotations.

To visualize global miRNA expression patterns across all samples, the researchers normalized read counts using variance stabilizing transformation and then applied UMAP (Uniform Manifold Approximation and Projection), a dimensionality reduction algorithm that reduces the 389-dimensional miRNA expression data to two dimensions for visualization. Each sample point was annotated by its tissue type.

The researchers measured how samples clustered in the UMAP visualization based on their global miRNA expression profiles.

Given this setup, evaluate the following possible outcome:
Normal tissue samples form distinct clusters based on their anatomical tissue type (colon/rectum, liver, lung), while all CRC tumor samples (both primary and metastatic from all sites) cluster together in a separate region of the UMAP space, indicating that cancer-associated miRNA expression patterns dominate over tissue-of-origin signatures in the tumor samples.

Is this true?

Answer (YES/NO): NO